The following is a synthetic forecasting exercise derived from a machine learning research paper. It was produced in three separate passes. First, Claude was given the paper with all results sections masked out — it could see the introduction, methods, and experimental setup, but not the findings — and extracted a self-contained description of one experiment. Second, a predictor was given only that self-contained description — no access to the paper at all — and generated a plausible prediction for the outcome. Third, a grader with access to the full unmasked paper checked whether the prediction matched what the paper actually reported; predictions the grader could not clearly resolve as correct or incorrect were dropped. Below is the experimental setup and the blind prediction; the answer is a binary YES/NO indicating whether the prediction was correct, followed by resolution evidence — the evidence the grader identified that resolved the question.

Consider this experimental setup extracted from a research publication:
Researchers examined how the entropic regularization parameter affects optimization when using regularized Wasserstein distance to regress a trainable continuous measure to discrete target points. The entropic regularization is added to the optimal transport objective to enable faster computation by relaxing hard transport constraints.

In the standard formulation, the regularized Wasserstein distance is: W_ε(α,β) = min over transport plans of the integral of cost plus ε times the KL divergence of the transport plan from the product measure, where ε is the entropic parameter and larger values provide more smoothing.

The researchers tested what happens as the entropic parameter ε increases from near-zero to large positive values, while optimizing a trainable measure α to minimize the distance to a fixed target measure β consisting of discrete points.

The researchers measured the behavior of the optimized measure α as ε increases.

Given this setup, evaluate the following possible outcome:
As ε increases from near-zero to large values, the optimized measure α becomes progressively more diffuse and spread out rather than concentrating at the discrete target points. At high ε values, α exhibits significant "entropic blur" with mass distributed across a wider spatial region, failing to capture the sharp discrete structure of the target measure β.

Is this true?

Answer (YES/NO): NO